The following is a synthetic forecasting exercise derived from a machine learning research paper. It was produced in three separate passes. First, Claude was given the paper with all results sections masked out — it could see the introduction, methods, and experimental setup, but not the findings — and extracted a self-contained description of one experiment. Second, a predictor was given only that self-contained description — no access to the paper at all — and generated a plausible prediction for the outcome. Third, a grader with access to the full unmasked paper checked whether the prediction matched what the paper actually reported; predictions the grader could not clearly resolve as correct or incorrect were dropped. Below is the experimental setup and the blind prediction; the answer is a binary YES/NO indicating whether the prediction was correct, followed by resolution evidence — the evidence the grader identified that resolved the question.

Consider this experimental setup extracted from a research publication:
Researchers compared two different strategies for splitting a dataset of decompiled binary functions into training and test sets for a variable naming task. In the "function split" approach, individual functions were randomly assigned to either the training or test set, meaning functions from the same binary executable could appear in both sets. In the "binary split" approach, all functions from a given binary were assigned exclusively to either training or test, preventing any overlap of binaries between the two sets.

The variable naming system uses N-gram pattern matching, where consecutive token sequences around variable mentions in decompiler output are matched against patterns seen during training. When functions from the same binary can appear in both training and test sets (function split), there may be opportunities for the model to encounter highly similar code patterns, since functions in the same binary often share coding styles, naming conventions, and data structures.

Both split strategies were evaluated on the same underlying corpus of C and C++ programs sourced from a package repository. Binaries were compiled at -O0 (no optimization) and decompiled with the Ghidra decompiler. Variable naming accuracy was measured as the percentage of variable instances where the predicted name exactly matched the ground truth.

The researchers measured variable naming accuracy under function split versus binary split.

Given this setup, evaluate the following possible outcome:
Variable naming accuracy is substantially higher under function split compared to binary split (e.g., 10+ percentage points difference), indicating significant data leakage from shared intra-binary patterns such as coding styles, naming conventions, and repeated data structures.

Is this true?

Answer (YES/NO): YES